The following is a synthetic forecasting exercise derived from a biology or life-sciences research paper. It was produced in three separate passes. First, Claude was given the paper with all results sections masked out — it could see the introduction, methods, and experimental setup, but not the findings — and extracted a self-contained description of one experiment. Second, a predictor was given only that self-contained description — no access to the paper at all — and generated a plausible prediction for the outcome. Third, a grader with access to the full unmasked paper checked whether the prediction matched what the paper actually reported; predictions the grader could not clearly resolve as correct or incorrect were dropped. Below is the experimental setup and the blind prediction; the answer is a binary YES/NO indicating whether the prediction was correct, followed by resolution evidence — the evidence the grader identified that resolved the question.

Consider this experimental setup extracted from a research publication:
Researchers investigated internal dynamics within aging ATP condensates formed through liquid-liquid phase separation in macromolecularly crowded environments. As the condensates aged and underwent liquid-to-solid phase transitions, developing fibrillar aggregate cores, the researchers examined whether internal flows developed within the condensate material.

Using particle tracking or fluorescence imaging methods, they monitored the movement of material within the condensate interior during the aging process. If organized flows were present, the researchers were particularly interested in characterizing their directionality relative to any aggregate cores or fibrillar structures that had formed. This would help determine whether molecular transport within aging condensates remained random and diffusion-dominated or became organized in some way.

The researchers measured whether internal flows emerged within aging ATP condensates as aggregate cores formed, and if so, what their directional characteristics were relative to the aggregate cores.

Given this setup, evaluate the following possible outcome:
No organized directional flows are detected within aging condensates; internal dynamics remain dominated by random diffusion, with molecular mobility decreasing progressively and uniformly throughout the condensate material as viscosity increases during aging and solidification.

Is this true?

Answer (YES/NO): NO